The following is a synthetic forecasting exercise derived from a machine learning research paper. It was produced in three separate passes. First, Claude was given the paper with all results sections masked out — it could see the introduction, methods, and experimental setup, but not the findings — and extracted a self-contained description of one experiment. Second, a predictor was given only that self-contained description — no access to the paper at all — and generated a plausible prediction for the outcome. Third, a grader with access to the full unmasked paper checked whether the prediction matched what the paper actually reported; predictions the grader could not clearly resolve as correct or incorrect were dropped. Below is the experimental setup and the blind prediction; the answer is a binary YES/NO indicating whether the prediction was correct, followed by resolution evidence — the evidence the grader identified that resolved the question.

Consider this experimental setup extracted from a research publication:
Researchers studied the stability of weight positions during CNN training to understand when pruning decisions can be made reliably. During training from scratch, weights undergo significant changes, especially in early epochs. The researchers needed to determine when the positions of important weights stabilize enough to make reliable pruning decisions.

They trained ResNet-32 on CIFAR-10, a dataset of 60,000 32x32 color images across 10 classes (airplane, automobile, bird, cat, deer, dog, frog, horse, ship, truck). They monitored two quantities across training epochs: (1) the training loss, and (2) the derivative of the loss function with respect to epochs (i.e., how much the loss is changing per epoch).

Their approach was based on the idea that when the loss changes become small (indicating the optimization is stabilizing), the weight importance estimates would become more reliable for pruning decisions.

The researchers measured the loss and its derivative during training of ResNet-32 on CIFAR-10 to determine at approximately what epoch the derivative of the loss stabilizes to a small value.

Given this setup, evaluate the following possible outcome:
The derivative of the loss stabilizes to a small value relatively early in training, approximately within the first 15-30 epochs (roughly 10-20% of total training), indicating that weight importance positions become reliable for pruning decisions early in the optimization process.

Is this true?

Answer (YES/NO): NO